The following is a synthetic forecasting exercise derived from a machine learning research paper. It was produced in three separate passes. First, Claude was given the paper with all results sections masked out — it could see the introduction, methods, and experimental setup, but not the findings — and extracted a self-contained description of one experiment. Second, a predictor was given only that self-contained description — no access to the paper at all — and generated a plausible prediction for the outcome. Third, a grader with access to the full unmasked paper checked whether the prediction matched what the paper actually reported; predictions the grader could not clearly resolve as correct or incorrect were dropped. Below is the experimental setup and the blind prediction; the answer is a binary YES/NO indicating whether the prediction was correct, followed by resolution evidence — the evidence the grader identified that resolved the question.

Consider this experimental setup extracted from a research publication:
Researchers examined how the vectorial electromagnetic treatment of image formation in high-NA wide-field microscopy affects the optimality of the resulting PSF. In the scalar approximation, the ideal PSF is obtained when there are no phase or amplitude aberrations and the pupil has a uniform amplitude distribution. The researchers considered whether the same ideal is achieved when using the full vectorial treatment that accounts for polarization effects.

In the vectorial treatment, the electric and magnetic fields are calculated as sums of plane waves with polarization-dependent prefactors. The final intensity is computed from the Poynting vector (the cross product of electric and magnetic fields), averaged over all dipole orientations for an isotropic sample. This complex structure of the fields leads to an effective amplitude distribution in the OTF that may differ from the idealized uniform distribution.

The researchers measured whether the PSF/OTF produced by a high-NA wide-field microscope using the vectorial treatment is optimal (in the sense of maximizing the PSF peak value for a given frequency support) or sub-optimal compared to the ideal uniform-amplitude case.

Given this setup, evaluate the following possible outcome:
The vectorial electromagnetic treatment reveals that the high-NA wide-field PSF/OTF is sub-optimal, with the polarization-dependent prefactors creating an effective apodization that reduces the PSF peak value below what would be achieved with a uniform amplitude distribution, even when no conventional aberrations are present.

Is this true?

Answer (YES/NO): YES